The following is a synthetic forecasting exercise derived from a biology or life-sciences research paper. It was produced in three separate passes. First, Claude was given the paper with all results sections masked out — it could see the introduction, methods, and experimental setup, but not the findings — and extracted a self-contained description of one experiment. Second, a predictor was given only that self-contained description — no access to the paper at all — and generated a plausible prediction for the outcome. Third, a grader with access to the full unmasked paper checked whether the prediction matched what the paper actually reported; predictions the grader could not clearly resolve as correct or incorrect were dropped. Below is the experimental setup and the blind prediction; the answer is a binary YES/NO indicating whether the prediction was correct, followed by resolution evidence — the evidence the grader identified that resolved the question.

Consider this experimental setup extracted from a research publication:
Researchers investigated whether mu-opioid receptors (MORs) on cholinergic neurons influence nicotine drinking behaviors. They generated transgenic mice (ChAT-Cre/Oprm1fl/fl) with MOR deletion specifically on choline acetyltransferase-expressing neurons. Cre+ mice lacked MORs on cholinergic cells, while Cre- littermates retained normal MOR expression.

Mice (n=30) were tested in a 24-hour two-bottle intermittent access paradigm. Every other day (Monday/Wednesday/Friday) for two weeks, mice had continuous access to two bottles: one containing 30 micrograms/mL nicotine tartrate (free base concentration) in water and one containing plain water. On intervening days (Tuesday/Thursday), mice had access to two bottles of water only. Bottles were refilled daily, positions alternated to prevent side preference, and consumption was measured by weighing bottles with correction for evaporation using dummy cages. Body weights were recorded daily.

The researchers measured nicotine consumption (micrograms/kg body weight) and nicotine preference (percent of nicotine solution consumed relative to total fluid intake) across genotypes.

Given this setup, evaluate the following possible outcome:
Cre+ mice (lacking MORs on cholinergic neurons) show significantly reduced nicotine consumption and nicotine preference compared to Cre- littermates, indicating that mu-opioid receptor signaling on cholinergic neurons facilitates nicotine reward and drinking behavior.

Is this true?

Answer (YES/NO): NO